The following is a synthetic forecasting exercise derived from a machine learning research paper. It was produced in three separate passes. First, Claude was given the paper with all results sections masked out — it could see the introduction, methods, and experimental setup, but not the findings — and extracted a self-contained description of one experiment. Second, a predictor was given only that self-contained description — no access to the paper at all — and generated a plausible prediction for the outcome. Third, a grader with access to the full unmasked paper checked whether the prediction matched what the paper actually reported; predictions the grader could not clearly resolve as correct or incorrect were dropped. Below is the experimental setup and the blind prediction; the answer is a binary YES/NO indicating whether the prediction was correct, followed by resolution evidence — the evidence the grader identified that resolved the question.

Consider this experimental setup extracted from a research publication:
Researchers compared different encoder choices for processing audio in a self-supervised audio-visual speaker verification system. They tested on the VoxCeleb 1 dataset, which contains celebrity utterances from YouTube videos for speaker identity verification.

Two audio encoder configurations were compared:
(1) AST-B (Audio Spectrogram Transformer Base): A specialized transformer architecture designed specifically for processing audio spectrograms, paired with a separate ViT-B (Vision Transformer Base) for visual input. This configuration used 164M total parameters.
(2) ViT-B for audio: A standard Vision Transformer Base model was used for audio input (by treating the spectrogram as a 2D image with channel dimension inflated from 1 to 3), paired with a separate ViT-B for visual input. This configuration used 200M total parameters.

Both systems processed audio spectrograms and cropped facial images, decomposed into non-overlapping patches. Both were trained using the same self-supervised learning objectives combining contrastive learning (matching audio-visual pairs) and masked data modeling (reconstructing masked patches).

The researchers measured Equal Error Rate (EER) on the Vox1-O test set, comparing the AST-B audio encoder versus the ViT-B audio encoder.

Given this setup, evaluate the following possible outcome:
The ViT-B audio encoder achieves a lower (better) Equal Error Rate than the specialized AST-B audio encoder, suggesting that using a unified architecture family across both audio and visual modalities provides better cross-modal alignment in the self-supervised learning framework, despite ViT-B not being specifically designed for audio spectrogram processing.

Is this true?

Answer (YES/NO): YES